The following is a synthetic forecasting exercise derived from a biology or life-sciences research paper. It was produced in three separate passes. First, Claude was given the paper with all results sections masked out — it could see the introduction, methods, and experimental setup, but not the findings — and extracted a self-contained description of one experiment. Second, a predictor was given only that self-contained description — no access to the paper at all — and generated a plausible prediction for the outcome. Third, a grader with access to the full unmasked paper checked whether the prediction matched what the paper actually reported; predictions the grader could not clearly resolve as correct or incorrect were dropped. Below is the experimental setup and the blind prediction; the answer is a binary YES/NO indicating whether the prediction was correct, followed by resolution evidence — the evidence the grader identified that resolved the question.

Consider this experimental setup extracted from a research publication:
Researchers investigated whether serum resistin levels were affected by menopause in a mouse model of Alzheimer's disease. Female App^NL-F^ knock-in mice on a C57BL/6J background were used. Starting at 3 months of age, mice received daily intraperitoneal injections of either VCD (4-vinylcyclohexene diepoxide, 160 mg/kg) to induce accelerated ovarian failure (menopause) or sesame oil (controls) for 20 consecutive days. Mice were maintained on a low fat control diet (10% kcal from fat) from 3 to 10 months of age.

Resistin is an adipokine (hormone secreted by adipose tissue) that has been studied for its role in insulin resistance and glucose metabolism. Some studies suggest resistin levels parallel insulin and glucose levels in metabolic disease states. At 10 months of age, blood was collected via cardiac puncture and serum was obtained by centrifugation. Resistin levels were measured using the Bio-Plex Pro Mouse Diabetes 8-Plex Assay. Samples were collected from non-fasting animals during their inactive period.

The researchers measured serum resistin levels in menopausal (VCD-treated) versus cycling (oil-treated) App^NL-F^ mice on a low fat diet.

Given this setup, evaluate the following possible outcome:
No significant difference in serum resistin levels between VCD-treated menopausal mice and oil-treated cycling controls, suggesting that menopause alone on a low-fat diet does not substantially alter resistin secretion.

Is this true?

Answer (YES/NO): YES